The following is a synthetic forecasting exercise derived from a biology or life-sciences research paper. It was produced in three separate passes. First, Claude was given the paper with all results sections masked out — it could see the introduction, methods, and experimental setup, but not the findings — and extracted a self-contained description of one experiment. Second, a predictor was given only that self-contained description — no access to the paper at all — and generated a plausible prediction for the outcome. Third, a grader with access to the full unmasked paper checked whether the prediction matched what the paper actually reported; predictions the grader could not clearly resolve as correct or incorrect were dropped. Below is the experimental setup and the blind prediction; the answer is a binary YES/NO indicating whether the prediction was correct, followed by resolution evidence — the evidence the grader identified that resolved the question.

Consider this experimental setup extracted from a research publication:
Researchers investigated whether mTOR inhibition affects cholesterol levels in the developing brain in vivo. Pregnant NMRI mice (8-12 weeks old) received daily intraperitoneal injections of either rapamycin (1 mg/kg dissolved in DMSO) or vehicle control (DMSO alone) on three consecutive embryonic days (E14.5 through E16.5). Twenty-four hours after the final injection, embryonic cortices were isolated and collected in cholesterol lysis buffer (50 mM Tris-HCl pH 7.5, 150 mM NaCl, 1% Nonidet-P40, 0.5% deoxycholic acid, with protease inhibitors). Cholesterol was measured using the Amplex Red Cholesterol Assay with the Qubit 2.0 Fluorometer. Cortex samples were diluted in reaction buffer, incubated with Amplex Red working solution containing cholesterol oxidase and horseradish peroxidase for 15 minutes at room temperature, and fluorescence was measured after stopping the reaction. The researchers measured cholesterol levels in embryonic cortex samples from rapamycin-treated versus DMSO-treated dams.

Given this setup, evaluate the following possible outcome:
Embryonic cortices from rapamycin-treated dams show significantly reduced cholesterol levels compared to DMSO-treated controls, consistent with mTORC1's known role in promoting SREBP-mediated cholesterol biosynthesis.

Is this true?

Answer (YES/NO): YES